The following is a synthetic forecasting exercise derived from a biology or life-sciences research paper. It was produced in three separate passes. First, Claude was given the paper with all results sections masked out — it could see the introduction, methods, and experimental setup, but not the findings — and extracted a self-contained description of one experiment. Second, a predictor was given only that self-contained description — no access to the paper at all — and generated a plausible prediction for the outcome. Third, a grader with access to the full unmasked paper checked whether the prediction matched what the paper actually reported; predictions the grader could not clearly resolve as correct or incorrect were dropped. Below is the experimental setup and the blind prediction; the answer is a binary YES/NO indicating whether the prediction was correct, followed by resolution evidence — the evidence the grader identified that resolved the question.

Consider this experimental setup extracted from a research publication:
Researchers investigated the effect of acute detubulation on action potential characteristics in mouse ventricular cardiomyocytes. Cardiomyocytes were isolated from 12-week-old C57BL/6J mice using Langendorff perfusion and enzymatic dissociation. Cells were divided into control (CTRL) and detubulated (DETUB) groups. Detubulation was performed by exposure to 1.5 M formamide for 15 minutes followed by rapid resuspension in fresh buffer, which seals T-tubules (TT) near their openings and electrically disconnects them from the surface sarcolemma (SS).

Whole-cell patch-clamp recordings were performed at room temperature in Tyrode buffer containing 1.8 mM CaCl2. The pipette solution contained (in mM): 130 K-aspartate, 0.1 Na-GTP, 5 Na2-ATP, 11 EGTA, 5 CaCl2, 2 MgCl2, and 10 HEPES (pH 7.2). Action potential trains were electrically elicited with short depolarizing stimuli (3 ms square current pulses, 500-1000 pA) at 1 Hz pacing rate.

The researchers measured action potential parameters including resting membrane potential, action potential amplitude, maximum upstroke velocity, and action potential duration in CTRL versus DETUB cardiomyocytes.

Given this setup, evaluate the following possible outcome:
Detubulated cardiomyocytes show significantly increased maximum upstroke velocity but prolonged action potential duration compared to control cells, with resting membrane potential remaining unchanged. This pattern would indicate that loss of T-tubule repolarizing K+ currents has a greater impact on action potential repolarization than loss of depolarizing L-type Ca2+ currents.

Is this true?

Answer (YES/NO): NO